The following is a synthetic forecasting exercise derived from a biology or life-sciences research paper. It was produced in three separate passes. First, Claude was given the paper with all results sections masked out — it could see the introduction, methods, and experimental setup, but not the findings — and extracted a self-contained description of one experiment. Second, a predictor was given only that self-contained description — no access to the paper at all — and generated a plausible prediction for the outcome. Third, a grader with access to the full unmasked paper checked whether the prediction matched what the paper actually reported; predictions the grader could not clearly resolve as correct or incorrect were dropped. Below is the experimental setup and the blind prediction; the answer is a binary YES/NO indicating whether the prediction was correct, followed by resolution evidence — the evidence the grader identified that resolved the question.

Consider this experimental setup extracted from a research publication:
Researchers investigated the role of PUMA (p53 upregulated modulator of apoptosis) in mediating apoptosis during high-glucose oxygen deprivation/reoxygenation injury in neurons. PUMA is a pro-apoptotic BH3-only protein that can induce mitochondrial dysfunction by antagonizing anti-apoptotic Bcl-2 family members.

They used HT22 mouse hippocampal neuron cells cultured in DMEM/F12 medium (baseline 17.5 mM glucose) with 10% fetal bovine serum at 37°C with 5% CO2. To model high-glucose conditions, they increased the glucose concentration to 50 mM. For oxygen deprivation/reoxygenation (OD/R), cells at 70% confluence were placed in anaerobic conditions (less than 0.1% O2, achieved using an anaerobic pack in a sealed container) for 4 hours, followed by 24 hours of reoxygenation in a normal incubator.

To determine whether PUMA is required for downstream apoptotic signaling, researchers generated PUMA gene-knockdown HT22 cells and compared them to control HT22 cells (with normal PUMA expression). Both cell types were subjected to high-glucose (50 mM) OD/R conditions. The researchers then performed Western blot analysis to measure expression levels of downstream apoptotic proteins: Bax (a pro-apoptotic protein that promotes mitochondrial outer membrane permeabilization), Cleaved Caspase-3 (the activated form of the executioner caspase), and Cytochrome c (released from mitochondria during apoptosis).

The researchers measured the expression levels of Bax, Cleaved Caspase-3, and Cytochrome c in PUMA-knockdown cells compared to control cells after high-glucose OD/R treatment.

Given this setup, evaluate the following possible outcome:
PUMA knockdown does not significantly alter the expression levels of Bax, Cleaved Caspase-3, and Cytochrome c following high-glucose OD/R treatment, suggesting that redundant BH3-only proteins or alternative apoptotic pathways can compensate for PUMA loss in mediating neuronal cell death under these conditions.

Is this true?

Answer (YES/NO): NO